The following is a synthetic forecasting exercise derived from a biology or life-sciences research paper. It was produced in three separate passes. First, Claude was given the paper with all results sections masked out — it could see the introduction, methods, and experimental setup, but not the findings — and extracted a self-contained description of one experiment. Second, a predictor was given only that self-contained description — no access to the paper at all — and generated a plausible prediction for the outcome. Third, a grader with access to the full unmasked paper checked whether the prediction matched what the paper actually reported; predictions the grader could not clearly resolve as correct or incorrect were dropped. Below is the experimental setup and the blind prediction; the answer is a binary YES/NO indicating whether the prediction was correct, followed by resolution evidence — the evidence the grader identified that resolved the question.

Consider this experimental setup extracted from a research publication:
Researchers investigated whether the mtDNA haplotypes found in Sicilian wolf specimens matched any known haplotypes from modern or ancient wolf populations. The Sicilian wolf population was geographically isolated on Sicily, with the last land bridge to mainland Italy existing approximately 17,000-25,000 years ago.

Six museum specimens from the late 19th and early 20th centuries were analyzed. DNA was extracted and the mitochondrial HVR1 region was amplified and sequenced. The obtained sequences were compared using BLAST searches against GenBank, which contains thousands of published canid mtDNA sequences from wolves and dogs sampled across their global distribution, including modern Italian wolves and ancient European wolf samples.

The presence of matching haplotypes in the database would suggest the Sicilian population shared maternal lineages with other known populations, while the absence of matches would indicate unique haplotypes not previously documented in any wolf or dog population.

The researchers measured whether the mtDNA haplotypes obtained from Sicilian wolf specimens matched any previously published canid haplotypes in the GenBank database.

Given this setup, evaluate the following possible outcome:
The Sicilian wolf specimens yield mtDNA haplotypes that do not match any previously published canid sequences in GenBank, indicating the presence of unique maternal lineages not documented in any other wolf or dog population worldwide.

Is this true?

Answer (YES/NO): NO